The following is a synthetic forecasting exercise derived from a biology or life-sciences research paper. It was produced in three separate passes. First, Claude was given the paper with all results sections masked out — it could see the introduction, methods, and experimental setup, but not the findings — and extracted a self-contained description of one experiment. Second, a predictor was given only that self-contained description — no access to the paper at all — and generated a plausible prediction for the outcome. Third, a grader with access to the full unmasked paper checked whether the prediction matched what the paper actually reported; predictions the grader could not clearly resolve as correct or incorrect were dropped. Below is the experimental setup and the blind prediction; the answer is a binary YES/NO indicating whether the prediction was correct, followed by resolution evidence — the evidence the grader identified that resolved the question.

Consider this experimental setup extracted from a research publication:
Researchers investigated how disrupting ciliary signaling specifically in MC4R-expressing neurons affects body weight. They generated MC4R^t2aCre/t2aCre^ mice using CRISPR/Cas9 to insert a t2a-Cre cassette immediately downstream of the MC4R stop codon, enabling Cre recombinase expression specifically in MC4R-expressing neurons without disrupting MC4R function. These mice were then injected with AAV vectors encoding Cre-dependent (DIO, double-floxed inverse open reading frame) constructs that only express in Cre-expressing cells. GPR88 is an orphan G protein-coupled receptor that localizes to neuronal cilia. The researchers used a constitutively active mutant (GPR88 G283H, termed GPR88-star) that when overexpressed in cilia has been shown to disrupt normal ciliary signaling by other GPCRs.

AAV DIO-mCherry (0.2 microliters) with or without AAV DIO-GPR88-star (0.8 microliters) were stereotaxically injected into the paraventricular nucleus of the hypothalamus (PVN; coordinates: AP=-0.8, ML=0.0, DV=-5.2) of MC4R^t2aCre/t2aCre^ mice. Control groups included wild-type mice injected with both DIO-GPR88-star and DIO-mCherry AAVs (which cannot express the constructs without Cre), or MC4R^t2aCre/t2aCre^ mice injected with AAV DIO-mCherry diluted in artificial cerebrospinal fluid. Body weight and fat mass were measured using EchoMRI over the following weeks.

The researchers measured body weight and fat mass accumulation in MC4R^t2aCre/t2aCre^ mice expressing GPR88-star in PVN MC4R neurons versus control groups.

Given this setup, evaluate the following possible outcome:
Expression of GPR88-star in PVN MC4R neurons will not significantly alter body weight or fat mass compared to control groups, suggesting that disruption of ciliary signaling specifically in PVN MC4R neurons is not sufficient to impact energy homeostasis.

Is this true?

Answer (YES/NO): NO